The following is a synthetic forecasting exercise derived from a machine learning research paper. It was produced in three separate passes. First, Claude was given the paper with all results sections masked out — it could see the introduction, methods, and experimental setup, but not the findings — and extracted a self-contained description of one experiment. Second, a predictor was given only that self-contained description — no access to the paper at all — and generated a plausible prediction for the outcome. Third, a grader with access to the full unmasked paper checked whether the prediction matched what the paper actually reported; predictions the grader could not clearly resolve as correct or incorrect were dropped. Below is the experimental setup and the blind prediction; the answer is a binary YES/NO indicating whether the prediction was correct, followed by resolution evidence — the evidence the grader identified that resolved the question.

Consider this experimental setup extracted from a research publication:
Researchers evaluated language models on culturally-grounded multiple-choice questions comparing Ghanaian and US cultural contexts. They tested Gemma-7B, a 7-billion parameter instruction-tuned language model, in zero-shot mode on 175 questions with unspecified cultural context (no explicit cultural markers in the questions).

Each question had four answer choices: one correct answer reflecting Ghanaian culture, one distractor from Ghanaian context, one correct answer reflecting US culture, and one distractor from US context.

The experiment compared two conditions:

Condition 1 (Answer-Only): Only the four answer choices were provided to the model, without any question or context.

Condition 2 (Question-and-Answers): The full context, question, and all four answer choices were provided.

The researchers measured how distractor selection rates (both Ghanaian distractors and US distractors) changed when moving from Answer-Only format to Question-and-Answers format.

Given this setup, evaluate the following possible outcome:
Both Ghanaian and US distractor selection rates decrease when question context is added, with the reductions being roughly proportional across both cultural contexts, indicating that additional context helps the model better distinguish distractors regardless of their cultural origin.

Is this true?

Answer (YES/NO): YES